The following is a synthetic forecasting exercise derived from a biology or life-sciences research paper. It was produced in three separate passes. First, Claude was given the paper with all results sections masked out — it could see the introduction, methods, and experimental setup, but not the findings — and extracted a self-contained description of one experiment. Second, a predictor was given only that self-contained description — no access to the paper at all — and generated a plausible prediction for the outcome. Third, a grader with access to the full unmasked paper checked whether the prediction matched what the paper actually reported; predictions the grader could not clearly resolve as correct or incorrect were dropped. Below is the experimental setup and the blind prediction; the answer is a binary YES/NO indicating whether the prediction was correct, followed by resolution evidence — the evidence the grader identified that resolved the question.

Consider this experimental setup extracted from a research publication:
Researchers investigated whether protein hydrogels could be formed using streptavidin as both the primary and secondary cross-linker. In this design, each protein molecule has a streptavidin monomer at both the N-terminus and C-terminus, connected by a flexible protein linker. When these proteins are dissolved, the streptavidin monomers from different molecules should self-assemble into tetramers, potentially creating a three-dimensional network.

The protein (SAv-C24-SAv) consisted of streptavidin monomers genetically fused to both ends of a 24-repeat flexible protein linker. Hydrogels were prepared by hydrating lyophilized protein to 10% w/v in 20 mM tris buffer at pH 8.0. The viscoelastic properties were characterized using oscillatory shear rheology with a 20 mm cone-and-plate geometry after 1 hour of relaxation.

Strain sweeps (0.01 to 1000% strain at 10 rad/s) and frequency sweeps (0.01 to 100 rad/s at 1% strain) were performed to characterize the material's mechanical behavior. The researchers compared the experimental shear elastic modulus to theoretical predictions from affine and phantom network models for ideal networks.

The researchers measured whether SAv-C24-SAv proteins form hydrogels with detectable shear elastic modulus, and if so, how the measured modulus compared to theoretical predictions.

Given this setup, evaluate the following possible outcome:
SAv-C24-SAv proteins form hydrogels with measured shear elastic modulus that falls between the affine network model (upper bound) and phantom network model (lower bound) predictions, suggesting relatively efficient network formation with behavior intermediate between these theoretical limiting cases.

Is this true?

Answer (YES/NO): NO